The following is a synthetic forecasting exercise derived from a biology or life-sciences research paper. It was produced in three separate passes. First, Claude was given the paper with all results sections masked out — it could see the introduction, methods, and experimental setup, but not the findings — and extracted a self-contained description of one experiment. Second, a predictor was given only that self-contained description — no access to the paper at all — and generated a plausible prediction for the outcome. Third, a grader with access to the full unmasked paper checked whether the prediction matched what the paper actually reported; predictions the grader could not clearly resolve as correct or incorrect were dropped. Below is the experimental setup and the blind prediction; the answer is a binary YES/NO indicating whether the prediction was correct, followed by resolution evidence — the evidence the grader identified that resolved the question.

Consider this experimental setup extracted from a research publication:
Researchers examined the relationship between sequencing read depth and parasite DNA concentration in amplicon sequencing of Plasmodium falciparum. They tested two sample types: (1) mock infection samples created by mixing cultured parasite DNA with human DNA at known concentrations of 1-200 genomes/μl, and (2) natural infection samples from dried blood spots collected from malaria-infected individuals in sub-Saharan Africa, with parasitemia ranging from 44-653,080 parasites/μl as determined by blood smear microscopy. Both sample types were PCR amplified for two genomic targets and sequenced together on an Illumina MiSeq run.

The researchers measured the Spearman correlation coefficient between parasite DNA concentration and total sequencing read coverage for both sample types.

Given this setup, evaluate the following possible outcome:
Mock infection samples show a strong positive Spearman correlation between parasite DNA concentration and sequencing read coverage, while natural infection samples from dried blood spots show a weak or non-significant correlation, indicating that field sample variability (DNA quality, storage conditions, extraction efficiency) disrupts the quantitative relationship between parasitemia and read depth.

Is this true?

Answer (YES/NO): NO